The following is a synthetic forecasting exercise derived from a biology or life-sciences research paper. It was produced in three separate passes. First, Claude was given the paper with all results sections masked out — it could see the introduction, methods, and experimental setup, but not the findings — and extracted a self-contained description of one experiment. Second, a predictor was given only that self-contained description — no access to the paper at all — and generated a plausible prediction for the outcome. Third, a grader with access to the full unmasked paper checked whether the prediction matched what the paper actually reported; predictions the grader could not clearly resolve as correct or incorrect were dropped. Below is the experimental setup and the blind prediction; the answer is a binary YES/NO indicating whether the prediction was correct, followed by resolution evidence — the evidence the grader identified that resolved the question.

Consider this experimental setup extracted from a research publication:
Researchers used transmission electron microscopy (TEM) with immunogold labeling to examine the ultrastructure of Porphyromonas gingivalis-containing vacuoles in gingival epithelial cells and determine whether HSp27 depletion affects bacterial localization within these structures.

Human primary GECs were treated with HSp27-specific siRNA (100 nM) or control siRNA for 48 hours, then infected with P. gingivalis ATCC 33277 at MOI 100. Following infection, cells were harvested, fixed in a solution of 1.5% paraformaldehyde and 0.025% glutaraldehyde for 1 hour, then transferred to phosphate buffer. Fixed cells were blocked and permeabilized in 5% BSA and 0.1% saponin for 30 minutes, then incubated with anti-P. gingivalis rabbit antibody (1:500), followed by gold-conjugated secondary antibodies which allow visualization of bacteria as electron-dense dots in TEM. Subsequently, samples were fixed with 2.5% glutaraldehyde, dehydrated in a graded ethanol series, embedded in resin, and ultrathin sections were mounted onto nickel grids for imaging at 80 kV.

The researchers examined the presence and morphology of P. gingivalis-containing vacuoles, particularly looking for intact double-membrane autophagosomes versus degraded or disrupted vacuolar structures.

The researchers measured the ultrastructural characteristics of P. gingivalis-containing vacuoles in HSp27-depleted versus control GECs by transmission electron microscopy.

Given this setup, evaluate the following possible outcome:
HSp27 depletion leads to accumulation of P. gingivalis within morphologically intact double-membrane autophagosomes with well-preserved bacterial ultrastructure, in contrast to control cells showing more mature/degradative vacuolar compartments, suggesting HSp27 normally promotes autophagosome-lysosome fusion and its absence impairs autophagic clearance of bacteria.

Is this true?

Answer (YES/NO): NO